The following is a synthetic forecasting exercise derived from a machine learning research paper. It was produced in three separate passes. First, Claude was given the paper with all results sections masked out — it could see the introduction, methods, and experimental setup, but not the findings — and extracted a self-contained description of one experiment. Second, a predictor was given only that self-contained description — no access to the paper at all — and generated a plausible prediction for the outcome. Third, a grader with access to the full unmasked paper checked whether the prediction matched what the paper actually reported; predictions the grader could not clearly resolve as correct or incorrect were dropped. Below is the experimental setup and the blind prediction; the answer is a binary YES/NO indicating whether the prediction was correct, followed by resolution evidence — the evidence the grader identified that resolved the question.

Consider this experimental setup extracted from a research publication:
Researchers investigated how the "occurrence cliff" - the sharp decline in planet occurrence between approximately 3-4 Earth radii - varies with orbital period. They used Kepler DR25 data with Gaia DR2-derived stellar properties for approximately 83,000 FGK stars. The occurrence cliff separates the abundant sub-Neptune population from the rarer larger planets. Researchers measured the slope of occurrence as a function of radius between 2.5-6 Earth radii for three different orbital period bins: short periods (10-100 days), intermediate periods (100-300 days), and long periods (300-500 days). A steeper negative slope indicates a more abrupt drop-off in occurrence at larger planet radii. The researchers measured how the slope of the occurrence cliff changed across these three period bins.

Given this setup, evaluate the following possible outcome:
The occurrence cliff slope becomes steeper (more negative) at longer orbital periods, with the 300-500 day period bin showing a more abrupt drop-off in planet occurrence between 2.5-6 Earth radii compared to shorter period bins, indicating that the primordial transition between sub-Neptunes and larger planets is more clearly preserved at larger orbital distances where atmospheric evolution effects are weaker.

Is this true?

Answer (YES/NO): NO